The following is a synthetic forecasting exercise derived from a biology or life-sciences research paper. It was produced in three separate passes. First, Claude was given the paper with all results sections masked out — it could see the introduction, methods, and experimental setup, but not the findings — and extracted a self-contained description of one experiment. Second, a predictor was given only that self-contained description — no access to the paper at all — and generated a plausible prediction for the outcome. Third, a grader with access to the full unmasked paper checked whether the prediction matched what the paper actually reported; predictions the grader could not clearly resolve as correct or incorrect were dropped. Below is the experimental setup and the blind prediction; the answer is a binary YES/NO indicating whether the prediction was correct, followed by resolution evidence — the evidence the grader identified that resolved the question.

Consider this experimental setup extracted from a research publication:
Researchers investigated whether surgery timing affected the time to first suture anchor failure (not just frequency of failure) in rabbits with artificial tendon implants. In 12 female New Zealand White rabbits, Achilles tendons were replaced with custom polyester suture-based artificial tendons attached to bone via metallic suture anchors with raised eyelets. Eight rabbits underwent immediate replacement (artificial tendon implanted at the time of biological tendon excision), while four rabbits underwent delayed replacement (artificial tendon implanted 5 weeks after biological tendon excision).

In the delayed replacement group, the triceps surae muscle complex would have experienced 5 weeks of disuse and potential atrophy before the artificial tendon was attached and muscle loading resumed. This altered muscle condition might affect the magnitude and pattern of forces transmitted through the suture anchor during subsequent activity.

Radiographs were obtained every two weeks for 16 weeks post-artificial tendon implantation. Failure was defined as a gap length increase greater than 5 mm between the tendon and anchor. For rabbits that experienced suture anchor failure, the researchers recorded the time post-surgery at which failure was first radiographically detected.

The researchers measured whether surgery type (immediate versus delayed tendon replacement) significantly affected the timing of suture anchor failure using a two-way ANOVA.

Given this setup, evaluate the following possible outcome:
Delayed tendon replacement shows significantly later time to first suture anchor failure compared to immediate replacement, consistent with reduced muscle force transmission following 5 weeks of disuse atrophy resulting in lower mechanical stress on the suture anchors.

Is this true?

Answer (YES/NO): NO